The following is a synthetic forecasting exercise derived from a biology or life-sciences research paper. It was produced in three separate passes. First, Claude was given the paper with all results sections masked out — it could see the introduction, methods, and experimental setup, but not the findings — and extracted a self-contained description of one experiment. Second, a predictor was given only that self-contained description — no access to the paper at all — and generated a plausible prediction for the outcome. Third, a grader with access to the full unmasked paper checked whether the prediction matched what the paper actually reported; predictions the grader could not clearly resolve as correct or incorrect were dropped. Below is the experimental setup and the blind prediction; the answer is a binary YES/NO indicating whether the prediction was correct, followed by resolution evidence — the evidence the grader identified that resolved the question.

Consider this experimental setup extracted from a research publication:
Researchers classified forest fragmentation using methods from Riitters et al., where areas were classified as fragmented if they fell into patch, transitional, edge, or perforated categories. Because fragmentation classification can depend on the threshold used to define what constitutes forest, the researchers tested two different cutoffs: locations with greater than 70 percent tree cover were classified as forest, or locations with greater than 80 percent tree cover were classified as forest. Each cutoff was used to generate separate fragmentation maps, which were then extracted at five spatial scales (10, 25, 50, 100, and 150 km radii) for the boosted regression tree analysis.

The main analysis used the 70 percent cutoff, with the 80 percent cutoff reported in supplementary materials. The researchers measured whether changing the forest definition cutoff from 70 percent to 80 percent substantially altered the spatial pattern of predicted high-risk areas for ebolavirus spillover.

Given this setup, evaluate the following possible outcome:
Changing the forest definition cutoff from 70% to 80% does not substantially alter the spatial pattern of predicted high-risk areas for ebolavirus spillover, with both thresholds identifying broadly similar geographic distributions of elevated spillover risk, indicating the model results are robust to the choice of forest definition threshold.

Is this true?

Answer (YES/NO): YES